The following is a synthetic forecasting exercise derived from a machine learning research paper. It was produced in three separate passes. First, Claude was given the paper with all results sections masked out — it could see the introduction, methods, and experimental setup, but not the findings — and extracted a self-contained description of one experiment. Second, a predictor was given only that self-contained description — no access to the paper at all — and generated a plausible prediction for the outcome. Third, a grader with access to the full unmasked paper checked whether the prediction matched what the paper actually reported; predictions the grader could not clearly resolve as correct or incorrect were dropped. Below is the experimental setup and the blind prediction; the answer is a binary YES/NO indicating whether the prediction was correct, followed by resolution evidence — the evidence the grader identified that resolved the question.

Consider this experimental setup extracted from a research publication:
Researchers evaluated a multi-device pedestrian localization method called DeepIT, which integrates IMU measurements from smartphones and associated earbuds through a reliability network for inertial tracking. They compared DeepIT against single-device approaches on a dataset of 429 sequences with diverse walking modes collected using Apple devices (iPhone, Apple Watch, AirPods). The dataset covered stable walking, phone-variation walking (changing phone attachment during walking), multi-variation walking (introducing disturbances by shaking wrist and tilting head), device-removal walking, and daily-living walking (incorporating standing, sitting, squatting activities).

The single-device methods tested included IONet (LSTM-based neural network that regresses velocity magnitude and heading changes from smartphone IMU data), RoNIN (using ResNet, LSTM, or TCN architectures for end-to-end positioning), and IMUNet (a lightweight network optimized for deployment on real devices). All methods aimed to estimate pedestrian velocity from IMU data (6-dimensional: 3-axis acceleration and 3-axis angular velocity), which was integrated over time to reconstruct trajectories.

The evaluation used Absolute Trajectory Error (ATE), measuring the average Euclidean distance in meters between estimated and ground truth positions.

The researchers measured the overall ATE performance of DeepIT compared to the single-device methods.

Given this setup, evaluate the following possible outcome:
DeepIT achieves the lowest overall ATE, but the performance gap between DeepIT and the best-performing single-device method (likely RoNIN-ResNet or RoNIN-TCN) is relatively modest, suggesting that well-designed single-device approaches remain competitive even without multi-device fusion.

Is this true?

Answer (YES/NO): NO